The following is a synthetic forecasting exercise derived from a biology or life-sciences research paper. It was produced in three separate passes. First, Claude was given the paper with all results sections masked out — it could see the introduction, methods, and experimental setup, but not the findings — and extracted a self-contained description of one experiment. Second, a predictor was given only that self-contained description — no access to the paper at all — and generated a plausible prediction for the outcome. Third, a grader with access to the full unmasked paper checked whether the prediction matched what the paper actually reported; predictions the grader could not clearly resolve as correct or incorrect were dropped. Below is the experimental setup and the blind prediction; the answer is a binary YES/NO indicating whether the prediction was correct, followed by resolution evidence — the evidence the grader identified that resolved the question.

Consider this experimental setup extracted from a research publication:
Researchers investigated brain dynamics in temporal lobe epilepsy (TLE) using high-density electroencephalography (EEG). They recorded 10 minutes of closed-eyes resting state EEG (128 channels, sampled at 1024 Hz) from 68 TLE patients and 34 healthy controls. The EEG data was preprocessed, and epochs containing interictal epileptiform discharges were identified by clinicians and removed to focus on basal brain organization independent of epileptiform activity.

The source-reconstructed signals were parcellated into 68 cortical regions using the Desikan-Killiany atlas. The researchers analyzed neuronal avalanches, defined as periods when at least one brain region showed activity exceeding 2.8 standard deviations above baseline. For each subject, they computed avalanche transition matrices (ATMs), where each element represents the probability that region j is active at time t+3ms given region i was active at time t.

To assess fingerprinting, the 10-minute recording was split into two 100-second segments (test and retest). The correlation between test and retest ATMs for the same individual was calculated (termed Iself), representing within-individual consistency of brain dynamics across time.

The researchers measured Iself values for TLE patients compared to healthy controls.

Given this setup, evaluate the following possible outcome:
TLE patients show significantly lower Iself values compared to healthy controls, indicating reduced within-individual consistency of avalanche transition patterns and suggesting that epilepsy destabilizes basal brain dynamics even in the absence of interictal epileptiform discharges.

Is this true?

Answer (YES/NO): NO